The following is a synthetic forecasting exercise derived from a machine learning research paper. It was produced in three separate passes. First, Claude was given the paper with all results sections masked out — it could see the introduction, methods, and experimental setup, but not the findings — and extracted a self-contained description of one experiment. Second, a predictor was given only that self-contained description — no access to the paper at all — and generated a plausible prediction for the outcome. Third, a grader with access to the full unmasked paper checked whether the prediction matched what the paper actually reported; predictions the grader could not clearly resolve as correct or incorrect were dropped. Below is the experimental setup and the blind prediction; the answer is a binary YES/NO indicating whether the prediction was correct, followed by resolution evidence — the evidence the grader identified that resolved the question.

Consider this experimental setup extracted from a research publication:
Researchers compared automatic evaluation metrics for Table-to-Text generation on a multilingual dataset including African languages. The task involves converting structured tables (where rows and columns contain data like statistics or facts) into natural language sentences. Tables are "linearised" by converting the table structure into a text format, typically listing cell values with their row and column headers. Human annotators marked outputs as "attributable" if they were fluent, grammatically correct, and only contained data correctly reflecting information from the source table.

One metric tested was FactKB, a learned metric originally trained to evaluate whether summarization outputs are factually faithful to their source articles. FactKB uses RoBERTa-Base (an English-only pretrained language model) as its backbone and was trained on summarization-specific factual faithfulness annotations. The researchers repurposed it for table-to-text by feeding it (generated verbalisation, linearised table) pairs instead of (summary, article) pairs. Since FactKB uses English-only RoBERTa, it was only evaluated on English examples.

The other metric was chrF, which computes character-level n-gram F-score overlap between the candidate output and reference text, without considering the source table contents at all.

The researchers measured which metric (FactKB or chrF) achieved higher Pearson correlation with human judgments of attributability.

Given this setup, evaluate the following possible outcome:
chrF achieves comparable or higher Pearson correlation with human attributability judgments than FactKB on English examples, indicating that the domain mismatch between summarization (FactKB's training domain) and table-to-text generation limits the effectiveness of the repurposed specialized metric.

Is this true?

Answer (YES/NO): NO